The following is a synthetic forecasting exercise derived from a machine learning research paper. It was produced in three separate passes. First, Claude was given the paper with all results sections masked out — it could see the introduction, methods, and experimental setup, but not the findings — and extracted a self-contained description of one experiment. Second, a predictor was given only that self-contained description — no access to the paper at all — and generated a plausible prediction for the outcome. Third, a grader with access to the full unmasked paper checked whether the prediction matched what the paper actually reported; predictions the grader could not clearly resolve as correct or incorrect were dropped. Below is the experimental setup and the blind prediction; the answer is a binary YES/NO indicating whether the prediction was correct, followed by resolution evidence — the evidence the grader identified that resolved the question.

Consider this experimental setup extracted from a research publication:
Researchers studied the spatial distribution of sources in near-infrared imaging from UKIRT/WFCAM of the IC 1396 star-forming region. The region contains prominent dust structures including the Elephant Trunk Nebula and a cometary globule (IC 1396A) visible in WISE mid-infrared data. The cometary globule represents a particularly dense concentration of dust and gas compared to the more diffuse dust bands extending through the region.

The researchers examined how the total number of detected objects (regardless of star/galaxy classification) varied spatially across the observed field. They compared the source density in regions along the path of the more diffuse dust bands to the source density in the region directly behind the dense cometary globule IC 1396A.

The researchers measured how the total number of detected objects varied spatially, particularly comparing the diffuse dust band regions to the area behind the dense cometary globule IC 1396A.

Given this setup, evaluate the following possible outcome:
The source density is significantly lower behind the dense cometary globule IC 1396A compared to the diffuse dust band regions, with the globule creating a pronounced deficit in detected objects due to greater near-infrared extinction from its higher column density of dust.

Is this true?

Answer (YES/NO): YES